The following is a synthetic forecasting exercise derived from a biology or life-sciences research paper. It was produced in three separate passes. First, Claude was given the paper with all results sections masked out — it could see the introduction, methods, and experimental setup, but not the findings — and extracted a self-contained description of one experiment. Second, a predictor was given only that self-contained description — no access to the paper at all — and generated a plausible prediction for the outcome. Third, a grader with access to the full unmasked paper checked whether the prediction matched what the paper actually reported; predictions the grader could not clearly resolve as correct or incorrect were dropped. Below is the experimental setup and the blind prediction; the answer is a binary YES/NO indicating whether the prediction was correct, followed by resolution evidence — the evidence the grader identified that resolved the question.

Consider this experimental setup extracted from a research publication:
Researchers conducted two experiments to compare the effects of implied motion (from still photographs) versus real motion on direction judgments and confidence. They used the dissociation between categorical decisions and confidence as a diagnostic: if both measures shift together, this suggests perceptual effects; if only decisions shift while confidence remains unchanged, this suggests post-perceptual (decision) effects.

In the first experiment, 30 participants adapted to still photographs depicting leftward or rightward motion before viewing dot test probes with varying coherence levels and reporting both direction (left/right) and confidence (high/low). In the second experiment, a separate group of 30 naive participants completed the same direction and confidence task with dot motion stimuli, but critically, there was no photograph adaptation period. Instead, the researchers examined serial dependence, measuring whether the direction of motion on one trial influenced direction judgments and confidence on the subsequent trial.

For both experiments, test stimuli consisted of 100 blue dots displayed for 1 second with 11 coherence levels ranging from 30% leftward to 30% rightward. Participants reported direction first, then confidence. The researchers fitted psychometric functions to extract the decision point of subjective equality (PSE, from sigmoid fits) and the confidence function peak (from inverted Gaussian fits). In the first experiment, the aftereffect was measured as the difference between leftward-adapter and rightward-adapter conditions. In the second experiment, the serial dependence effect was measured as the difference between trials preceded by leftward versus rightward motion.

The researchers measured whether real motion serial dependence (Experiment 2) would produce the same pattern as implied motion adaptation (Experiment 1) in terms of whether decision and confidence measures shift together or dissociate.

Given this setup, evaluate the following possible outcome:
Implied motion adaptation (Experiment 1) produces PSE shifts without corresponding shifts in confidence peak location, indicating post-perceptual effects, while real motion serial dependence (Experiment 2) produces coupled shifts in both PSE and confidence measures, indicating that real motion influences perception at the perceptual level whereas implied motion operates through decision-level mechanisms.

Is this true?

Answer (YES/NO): YES